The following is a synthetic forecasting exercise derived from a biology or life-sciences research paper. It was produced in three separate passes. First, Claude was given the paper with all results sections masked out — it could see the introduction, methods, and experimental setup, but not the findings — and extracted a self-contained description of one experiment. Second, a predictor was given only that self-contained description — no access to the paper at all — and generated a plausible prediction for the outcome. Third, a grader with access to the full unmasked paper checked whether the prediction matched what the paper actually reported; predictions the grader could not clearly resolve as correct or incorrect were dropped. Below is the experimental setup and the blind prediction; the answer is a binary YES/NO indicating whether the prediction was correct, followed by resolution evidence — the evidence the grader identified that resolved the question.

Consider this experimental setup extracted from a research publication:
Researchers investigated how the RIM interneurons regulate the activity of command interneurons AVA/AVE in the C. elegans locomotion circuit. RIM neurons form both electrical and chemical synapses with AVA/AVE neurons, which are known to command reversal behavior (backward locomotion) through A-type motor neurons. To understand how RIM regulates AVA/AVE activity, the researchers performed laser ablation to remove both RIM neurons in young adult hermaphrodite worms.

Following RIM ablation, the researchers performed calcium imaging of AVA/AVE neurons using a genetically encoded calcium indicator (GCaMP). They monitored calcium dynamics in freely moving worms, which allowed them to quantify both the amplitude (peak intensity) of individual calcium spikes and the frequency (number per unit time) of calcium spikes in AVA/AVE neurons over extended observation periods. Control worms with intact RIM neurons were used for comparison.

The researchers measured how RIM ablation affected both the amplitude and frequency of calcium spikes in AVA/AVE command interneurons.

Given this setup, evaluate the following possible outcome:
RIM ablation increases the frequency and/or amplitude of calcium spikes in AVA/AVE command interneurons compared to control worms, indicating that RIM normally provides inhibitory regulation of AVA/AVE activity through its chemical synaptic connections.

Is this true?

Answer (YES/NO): YES